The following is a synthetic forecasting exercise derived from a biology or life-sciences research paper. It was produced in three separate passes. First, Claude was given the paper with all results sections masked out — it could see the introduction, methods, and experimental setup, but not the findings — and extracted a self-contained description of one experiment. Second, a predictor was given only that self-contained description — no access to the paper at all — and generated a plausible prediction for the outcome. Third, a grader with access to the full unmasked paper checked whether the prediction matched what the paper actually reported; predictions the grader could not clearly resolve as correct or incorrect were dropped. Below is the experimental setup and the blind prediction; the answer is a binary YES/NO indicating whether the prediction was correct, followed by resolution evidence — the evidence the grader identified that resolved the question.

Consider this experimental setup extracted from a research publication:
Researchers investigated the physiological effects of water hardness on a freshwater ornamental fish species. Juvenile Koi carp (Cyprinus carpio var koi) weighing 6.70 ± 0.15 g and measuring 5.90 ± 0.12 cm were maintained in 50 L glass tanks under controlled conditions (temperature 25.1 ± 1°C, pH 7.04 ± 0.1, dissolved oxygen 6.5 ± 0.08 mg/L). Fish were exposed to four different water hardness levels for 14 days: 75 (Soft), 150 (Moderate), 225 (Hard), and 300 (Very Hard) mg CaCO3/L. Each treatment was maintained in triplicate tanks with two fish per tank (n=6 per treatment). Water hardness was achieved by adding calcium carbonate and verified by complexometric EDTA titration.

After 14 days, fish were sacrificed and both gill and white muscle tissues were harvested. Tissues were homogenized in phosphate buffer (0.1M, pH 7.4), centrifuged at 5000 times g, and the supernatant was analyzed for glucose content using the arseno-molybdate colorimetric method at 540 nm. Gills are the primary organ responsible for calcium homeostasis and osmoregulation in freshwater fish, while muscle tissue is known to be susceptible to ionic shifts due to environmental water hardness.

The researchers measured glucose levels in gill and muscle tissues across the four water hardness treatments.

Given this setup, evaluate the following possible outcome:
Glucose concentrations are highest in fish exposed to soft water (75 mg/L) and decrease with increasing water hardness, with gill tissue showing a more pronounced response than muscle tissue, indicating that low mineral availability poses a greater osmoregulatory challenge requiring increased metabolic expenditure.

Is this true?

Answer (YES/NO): NO